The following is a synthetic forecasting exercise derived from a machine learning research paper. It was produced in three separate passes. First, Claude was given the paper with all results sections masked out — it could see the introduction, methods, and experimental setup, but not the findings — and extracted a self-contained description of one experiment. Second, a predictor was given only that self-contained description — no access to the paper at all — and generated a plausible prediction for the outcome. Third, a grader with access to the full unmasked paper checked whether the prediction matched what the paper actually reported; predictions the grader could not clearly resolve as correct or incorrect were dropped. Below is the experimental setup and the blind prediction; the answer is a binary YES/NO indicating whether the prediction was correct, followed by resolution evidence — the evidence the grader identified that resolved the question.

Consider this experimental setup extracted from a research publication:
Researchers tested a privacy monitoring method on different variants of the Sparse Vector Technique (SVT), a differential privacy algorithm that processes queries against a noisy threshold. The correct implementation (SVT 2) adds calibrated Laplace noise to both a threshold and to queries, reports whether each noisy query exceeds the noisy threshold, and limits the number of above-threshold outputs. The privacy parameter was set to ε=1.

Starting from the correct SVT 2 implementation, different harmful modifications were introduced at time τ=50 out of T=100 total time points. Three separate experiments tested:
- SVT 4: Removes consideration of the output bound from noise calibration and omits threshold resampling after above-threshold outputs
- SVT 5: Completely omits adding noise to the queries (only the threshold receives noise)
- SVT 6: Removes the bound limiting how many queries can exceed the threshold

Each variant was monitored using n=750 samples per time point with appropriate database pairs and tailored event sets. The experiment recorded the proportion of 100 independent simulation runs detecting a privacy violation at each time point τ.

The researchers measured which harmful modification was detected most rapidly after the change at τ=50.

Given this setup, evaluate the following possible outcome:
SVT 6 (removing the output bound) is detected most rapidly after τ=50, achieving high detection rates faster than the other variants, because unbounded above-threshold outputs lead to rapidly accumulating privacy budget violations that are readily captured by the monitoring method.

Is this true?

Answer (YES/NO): NO